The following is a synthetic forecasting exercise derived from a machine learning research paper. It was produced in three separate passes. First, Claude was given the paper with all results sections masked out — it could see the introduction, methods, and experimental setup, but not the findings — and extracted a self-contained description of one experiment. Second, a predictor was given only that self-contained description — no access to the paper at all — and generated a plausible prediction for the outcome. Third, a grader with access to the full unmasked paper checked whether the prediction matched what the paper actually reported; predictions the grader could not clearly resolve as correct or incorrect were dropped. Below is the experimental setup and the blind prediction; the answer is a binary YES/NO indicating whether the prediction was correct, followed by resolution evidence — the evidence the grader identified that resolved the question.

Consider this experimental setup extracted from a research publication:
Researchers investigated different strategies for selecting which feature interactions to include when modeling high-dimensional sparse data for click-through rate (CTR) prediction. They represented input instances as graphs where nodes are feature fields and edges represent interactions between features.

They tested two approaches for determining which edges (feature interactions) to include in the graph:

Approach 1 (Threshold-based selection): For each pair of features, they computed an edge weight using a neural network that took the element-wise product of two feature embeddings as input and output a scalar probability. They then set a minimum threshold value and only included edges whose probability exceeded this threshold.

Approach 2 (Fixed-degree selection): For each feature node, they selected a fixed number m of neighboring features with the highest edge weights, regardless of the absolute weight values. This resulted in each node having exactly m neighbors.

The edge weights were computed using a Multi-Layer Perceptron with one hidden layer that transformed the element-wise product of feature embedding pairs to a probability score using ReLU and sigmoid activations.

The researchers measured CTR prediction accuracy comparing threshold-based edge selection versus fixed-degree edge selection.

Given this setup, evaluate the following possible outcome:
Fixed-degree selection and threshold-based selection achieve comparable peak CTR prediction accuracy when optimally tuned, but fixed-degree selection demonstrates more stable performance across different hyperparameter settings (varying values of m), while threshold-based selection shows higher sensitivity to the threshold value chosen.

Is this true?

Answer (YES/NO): NO